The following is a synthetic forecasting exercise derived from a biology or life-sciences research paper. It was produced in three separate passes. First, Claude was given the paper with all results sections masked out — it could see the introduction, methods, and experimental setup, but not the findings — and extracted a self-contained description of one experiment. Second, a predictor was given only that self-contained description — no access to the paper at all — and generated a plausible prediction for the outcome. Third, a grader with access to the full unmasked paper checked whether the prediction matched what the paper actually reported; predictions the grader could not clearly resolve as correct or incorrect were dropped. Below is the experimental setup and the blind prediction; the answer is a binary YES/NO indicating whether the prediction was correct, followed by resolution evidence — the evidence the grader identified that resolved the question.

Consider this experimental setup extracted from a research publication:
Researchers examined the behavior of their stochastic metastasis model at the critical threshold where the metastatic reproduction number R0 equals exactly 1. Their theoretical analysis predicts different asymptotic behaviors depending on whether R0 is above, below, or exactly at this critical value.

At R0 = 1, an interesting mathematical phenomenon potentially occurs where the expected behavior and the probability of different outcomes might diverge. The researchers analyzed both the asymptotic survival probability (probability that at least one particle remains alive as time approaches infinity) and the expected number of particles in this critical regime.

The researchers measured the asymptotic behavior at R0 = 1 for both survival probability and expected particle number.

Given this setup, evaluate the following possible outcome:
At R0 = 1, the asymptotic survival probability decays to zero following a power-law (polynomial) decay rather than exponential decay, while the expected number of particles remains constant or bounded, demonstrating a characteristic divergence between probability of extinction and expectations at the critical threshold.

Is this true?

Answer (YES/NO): NO